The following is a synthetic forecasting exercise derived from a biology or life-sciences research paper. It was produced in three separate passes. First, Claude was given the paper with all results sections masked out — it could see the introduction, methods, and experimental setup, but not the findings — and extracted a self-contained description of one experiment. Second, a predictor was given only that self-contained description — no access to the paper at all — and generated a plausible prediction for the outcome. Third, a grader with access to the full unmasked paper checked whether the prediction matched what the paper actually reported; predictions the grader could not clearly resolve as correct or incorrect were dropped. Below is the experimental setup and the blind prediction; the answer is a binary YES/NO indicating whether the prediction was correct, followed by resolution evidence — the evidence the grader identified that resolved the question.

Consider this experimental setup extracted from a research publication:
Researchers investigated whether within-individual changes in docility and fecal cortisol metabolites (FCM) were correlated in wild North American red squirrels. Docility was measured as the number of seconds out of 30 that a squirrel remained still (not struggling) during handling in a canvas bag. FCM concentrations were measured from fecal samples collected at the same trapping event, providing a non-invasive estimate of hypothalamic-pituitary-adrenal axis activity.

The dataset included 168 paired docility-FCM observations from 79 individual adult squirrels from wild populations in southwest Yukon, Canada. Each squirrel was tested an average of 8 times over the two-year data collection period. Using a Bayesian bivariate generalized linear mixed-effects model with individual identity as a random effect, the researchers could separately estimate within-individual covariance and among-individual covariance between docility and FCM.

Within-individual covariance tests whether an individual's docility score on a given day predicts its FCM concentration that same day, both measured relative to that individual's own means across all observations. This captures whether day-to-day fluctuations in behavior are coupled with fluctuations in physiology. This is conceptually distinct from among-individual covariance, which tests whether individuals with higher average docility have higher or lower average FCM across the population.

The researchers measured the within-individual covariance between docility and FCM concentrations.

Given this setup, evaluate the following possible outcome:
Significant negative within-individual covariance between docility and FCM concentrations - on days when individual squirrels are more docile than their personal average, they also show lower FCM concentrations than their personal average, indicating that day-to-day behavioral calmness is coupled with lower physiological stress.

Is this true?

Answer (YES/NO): NO